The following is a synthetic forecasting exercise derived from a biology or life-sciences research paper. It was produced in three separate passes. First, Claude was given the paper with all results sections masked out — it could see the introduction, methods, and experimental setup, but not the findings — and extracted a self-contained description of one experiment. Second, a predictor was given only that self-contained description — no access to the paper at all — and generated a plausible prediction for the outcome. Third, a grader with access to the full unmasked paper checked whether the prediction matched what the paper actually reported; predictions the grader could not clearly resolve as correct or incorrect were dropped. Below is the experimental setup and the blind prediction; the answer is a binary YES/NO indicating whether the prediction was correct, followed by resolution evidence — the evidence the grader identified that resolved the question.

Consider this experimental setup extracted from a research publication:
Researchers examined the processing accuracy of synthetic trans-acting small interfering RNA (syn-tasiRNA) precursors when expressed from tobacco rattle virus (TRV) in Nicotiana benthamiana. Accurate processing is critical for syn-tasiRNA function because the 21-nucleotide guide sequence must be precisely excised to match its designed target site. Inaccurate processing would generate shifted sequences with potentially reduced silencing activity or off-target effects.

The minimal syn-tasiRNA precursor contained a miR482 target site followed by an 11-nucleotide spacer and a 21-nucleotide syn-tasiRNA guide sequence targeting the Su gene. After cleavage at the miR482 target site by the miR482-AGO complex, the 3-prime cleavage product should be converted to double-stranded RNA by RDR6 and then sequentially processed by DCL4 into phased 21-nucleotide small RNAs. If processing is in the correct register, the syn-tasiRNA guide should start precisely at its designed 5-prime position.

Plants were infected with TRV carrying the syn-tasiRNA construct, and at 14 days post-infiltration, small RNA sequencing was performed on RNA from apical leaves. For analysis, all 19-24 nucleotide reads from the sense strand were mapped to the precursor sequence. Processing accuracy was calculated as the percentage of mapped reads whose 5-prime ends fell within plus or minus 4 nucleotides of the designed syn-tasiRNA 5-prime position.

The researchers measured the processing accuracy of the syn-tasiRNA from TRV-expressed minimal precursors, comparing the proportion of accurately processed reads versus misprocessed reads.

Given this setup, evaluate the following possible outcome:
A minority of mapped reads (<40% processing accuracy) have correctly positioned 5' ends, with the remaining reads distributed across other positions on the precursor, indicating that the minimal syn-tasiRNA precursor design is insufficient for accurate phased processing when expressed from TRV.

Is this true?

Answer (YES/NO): NO